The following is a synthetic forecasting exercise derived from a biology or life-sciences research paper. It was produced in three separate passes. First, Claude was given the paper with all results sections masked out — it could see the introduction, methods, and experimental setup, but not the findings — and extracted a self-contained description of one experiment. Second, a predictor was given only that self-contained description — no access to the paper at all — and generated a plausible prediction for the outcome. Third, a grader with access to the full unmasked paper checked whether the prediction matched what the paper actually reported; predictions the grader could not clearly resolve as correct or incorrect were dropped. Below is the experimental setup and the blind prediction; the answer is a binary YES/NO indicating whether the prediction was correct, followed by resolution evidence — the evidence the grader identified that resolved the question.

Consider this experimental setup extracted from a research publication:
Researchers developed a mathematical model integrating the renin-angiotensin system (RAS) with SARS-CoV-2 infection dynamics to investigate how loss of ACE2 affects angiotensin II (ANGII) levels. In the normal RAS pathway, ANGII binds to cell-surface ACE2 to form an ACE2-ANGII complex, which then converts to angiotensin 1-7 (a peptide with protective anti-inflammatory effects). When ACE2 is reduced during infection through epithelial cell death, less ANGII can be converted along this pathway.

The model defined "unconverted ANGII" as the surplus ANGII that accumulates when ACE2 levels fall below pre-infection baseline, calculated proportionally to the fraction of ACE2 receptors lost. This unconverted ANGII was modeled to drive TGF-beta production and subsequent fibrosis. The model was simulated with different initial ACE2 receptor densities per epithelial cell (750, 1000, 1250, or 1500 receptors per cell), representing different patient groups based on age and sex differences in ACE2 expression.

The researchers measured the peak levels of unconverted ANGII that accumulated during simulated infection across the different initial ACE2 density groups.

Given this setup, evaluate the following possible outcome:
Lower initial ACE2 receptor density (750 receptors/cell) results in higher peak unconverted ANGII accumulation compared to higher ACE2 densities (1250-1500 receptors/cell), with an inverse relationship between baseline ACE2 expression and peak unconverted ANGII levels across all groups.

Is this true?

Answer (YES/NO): NO